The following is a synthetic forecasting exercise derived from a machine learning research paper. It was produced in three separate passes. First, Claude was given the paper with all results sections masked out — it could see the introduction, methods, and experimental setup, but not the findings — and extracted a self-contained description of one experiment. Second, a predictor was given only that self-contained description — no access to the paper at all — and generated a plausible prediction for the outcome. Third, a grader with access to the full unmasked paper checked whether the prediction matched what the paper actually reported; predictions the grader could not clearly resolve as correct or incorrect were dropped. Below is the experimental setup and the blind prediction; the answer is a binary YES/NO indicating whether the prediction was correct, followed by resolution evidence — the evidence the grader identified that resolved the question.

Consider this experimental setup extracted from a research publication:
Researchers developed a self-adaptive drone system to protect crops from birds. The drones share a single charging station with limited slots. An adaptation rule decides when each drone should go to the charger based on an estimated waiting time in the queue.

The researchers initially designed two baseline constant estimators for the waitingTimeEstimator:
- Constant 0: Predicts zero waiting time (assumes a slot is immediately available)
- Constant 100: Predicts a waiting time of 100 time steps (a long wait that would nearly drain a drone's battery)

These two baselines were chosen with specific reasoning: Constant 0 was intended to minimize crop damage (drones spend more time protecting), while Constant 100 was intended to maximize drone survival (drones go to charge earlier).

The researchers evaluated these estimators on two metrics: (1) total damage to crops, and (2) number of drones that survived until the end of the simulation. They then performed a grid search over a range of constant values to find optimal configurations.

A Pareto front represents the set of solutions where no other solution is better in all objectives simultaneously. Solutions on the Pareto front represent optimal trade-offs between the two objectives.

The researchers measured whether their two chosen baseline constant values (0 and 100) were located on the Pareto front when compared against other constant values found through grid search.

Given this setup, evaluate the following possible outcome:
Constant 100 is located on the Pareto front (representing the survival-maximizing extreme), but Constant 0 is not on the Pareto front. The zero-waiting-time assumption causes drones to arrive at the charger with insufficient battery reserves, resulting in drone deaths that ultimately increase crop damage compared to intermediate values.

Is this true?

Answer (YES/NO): NO